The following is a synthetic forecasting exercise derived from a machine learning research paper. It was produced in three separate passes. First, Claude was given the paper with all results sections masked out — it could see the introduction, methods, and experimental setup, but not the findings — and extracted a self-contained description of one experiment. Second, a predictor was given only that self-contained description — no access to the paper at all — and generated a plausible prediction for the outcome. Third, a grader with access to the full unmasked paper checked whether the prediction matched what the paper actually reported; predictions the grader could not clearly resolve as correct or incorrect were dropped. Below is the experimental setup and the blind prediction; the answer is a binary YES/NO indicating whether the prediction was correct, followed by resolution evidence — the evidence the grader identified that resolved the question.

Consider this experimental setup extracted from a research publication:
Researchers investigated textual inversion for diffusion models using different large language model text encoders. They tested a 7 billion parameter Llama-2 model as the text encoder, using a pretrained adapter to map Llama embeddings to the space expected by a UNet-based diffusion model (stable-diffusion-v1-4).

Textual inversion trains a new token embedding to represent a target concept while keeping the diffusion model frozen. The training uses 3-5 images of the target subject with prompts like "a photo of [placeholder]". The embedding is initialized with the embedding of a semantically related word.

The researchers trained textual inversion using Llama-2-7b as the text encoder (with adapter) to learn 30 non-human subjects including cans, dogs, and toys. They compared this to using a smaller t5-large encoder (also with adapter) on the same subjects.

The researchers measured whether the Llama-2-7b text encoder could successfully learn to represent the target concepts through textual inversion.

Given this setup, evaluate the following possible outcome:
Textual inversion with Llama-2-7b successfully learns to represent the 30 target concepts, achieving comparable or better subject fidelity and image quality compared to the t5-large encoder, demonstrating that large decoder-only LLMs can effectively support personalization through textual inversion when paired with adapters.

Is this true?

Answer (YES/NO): NO